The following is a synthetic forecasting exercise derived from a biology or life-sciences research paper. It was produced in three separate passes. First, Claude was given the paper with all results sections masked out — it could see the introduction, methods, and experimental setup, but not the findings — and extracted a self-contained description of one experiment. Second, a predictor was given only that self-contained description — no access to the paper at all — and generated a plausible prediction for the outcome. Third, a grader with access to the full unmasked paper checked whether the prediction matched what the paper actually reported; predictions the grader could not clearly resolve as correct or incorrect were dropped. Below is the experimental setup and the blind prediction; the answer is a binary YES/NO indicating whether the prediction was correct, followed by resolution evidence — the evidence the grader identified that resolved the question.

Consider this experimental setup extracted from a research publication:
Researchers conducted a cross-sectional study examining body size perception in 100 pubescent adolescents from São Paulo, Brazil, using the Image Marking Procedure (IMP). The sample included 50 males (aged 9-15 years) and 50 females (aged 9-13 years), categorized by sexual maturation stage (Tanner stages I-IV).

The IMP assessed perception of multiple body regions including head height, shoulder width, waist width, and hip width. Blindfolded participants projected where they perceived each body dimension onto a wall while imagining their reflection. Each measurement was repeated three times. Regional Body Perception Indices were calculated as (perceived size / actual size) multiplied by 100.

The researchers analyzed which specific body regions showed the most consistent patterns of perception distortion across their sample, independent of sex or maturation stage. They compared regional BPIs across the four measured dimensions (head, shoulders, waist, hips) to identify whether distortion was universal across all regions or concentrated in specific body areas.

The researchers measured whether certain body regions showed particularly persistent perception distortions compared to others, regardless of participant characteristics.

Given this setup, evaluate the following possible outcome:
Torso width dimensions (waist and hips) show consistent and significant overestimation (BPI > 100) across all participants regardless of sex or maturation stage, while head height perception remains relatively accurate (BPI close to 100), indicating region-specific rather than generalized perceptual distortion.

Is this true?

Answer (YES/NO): NO